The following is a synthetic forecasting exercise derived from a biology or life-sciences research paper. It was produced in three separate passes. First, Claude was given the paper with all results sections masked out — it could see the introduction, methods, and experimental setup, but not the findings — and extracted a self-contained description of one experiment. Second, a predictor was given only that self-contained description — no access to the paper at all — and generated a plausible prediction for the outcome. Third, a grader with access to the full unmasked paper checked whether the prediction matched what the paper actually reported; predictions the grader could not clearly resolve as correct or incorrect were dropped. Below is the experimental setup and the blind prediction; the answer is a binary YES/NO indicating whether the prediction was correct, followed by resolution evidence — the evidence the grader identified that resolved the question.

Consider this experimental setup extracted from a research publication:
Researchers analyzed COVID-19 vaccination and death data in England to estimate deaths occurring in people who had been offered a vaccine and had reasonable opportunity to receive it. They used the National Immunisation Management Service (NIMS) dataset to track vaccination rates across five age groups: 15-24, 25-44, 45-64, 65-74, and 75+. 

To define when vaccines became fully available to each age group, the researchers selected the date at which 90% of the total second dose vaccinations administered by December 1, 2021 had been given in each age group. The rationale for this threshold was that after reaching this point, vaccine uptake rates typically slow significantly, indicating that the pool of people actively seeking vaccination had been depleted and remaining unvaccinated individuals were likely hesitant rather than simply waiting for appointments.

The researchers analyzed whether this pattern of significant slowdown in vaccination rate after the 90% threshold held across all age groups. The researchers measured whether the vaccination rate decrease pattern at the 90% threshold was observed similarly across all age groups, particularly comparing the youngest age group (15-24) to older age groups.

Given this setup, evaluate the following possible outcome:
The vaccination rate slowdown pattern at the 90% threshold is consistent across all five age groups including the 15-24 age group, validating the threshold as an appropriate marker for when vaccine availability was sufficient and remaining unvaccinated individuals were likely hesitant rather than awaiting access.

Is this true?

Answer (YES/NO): NO